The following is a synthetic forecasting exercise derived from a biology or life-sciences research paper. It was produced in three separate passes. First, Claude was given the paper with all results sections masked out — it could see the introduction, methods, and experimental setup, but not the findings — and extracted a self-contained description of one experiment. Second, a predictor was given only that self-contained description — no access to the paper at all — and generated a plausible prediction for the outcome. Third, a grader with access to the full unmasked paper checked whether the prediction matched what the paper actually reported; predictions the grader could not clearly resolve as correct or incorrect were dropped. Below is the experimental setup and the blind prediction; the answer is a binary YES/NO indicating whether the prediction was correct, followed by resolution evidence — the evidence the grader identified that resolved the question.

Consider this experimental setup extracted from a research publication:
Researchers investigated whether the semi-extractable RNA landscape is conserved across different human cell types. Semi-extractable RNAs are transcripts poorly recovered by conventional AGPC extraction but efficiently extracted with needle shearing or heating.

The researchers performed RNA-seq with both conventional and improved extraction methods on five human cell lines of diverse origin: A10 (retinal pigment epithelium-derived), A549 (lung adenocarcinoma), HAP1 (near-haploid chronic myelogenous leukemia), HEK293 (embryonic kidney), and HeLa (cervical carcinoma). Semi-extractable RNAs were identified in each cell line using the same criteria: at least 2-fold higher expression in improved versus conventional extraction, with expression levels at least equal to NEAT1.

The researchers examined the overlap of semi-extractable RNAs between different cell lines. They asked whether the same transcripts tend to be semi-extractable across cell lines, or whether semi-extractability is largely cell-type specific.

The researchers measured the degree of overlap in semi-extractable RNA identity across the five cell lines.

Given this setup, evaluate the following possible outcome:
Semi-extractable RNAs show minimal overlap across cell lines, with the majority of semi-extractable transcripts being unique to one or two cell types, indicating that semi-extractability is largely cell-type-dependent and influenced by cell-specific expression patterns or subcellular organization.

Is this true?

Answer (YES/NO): YES